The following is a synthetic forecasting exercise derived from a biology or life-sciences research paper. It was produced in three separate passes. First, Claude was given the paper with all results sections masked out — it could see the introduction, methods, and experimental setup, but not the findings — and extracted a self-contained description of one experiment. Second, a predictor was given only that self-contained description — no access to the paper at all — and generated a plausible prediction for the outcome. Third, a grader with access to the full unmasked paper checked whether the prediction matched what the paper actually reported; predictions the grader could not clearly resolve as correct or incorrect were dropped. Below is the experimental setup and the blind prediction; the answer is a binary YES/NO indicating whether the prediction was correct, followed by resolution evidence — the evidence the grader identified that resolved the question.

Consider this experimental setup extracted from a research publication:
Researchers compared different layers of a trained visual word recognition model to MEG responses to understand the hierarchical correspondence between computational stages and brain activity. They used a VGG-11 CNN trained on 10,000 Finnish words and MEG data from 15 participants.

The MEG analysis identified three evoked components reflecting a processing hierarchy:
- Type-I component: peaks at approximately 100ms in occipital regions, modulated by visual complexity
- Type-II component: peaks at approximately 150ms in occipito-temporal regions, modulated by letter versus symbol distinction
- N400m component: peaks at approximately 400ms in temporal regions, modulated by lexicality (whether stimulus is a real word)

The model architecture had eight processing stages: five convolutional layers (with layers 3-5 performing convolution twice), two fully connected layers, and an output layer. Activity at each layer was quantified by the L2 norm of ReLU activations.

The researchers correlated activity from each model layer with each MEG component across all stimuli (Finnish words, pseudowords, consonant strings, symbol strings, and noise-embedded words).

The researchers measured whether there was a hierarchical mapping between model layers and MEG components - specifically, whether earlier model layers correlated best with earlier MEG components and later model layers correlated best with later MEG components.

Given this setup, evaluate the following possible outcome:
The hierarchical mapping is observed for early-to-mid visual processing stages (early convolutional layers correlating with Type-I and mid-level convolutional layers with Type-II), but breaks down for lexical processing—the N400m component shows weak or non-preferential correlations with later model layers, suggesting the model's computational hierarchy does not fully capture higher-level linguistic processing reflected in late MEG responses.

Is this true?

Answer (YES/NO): NO